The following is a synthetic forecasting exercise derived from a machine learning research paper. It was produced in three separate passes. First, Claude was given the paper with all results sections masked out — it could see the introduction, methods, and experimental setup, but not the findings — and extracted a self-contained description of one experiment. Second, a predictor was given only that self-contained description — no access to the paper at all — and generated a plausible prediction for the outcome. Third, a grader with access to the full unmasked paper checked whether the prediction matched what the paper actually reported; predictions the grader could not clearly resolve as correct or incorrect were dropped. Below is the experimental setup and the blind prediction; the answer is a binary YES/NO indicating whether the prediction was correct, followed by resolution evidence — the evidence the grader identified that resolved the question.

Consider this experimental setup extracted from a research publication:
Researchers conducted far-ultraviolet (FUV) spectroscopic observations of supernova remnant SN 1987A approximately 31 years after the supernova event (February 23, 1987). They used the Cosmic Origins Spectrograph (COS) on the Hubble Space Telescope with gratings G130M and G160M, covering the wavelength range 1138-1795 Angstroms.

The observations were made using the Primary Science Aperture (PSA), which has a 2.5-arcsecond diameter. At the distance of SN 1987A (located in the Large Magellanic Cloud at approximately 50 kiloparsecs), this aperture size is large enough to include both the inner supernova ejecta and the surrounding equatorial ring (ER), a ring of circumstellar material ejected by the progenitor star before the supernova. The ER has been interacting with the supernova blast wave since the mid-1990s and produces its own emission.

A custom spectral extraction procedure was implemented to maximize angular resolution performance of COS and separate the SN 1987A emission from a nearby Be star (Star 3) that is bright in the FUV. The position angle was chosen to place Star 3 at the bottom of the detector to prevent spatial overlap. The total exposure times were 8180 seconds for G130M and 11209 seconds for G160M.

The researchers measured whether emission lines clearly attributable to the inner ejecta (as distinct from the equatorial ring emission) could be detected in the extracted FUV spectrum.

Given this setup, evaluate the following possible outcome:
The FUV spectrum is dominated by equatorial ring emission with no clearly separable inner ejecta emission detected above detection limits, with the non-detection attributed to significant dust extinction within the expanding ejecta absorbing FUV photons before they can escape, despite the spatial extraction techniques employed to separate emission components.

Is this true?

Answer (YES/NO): NO